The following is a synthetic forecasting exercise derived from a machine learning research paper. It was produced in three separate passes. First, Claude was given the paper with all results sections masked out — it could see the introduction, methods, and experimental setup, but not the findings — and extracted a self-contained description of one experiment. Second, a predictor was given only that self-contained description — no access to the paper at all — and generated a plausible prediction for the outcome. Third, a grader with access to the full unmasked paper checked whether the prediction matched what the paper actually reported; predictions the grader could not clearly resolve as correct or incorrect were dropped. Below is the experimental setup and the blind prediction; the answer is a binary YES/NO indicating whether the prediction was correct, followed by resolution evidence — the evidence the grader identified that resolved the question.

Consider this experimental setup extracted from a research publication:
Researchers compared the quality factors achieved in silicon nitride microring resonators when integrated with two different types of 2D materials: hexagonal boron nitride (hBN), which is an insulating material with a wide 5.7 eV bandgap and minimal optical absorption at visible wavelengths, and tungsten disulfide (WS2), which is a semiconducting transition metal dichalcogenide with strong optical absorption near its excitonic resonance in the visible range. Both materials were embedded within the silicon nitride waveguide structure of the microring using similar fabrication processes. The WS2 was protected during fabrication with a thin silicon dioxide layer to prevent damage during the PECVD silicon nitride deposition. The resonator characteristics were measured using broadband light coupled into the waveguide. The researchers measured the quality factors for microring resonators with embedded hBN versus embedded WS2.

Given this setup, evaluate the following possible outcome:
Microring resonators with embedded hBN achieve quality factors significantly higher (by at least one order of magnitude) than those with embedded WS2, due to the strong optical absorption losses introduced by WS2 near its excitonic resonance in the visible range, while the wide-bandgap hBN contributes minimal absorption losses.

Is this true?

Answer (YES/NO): NO